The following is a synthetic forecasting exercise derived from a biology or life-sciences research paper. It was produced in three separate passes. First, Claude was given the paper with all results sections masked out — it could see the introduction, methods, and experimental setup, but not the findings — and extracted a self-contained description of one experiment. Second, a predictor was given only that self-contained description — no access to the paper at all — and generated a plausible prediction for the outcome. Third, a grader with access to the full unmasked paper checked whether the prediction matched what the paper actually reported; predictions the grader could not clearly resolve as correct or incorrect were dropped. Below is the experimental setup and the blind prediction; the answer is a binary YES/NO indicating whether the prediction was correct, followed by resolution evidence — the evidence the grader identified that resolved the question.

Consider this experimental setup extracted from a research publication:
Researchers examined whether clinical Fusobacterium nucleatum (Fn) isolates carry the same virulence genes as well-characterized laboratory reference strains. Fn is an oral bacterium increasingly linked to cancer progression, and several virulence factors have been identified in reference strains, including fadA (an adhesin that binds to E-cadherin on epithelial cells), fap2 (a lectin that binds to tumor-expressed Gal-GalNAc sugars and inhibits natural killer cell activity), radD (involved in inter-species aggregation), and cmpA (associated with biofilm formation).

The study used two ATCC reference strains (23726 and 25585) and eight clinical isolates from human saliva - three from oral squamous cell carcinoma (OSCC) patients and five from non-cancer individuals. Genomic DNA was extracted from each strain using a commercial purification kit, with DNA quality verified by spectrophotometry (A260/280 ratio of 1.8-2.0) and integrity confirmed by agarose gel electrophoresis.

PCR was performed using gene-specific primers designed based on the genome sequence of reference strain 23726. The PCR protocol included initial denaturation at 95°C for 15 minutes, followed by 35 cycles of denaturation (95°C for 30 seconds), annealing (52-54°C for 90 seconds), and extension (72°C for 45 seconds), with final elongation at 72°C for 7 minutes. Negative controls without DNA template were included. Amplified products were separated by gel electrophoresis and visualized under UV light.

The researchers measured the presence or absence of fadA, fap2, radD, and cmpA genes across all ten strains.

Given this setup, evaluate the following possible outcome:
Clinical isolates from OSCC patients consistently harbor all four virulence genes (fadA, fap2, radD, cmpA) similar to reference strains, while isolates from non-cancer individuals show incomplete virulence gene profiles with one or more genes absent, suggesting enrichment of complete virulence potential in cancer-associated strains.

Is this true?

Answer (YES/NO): NO